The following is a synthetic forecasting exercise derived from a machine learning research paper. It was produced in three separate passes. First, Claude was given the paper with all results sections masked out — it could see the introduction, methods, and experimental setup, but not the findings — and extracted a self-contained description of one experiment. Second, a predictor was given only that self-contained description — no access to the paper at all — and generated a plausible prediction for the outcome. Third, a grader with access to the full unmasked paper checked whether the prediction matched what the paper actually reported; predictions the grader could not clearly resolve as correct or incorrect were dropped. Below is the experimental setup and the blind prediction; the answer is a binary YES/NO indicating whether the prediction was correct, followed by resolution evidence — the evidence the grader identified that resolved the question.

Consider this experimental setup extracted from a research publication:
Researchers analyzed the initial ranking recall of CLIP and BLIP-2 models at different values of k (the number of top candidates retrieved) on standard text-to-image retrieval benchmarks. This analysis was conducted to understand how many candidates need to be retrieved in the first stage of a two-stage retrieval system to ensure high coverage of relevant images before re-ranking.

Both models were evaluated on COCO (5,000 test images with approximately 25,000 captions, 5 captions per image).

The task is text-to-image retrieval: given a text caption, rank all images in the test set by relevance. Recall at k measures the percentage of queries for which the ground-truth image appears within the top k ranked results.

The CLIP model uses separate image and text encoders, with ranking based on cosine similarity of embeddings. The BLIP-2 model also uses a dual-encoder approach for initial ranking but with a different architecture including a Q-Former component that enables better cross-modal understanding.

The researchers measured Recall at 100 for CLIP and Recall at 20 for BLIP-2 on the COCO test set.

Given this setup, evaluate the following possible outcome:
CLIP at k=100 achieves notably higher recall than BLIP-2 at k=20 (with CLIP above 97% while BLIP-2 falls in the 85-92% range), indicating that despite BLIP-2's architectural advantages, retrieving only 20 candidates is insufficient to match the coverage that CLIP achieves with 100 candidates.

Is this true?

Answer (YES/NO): NO